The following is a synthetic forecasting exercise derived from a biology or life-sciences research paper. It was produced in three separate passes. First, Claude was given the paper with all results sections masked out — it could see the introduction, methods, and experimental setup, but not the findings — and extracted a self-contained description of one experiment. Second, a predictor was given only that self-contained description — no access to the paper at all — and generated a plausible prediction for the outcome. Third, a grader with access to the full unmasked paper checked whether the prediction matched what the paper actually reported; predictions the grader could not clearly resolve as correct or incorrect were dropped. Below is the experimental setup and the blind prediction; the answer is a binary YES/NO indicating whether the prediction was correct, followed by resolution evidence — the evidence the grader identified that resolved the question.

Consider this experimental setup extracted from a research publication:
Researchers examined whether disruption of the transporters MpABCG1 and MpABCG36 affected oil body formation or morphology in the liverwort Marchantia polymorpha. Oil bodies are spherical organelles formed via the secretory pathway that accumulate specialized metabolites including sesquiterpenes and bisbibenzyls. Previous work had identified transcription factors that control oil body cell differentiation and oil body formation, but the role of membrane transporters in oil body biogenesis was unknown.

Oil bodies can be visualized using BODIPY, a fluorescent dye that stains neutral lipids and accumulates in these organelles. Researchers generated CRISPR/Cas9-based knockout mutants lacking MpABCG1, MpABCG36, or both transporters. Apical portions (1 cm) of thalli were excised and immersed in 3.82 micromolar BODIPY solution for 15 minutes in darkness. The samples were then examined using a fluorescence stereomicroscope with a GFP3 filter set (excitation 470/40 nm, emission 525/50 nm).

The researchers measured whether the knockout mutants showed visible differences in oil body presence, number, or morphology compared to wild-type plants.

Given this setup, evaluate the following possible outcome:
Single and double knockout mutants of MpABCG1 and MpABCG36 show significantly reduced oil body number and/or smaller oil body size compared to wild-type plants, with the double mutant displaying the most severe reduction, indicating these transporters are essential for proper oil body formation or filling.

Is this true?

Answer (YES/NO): NO